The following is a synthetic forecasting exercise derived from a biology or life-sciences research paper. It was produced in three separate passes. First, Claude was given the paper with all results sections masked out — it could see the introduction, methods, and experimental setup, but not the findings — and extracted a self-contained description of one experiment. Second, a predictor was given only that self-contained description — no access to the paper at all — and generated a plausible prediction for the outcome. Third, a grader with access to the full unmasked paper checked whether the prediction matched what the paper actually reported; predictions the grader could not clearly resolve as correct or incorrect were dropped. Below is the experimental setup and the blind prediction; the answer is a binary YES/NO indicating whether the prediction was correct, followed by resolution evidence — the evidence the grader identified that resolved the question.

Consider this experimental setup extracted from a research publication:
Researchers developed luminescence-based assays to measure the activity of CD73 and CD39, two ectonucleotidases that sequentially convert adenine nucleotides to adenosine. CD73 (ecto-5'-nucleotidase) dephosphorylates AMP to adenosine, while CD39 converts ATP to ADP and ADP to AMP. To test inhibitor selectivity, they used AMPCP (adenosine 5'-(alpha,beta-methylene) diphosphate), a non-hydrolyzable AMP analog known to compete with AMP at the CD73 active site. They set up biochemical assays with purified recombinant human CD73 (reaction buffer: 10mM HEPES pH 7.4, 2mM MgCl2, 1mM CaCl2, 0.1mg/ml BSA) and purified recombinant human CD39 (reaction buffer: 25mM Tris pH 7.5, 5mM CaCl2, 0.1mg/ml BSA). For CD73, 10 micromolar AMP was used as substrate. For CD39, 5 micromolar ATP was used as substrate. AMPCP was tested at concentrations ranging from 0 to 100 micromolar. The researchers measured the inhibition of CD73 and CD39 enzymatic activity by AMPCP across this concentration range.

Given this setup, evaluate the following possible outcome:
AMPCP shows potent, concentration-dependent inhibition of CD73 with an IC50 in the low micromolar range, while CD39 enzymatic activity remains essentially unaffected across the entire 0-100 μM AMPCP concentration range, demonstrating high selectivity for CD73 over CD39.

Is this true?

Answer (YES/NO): NO